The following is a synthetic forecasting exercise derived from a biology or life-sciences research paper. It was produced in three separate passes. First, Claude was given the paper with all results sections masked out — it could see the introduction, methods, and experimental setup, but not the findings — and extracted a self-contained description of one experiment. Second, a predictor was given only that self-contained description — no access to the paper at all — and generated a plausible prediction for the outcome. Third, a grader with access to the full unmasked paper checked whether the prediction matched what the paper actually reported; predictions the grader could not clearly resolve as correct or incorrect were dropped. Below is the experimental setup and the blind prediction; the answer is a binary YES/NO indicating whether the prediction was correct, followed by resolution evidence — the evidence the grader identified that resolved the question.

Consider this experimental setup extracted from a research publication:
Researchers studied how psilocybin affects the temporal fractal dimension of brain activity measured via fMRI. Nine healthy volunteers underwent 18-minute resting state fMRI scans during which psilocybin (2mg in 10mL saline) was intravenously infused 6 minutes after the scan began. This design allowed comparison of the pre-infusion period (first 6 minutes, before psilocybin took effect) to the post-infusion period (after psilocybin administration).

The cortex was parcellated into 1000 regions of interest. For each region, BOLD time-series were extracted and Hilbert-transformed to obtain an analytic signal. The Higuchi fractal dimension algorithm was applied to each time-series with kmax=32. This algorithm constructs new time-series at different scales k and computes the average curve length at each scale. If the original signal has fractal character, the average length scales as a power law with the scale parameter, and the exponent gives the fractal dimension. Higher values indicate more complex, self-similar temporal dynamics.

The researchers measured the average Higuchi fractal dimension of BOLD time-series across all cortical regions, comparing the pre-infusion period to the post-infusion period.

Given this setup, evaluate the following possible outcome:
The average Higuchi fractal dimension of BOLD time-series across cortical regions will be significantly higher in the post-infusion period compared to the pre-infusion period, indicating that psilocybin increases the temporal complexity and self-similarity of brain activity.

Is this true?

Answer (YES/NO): NO